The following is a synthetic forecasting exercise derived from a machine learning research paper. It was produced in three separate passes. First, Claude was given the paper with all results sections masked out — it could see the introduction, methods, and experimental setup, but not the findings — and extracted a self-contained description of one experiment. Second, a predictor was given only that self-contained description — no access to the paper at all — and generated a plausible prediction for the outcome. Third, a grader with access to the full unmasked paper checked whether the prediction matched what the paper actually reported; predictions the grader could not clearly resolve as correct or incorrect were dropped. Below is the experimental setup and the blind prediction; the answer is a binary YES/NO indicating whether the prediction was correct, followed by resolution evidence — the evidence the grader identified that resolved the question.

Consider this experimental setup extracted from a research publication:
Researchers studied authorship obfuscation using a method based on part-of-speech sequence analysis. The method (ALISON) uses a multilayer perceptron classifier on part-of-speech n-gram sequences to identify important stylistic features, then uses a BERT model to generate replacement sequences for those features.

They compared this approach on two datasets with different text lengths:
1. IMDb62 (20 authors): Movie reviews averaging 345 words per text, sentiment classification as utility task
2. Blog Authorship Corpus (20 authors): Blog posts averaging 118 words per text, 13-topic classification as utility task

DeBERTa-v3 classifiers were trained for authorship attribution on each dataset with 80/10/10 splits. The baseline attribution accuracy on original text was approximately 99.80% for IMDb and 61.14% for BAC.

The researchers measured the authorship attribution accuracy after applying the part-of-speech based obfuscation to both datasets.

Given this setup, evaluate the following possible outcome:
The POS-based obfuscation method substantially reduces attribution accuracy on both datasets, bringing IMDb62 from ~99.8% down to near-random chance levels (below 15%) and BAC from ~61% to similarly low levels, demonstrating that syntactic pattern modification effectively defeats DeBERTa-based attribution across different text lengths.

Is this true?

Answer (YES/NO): NO